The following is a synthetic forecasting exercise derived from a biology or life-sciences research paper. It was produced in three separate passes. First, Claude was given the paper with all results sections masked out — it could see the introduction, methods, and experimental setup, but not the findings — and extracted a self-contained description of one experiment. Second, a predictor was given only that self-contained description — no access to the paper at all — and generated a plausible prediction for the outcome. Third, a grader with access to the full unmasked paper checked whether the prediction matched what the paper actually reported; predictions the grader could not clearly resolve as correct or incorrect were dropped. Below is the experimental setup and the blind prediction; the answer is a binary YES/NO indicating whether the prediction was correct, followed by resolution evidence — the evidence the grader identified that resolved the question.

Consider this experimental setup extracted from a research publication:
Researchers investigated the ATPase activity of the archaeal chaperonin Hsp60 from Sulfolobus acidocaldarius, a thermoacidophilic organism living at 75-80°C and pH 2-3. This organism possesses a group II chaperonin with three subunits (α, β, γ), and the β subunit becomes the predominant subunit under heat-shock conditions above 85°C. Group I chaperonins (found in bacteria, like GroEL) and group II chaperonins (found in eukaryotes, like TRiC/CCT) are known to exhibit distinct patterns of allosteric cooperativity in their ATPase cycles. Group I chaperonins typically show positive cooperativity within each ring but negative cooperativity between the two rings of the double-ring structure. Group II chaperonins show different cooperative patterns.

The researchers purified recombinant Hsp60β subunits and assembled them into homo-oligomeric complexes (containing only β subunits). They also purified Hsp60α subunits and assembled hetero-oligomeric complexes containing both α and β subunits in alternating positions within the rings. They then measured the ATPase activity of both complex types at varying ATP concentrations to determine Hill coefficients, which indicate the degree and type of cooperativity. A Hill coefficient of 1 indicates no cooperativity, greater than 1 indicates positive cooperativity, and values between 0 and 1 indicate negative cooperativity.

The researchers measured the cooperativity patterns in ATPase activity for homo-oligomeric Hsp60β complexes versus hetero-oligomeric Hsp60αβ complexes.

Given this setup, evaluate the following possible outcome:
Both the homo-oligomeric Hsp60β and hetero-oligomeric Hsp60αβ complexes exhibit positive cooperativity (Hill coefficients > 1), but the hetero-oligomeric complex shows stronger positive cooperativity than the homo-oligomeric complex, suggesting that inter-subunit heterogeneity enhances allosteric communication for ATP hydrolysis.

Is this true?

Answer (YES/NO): NO